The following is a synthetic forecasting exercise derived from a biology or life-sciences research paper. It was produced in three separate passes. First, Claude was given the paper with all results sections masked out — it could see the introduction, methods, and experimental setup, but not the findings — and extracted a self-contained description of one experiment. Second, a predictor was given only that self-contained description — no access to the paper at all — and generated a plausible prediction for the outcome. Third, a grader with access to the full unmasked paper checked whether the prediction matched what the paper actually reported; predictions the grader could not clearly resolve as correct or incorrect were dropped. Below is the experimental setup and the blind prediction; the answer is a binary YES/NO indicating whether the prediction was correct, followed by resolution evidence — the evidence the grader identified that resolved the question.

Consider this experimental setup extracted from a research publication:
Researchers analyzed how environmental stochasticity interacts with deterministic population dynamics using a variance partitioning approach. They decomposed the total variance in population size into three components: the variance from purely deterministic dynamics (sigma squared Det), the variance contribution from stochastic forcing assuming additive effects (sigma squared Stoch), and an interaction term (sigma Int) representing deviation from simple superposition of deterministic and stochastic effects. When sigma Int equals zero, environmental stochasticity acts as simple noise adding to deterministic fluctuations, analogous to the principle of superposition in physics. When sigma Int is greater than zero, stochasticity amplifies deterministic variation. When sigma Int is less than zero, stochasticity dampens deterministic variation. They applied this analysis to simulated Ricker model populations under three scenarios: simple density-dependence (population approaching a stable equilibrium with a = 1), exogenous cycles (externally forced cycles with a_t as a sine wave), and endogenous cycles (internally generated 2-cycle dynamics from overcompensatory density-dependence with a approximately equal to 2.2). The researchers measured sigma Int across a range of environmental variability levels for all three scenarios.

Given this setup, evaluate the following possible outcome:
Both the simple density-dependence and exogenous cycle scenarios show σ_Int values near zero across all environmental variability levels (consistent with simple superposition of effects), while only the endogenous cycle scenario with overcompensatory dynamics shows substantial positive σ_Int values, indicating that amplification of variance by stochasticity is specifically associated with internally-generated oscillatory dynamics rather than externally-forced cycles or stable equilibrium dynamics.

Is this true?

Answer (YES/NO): NO